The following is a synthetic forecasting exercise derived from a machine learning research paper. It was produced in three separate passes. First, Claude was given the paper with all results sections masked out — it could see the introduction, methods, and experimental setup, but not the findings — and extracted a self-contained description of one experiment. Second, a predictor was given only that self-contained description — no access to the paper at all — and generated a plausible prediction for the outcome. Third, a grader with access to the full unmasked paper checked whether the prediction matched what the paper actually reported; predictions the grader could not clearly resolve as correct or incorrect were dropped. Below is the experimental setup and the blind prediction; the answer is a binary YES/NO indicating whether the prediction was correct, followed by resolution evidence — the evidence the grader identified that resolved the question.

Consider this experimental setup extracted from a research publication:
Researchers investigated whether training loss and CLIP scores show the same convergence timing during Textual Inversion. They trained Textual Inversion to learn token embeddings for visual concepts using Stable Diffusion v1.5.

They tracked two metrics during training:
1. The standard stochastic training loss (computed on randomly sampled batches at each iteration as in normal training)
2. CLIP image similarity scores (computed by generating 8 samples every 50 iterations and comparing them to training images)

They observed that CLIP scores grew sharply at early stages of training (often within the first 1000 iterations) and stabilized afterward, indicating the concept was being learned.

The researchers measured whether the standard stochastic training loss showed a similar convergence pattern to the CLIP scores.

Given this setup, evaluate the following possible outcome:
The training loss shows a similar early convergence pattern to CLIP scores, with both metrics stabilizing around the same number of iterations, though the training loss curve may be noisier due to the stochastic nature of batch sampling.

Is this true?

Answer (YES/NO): NO